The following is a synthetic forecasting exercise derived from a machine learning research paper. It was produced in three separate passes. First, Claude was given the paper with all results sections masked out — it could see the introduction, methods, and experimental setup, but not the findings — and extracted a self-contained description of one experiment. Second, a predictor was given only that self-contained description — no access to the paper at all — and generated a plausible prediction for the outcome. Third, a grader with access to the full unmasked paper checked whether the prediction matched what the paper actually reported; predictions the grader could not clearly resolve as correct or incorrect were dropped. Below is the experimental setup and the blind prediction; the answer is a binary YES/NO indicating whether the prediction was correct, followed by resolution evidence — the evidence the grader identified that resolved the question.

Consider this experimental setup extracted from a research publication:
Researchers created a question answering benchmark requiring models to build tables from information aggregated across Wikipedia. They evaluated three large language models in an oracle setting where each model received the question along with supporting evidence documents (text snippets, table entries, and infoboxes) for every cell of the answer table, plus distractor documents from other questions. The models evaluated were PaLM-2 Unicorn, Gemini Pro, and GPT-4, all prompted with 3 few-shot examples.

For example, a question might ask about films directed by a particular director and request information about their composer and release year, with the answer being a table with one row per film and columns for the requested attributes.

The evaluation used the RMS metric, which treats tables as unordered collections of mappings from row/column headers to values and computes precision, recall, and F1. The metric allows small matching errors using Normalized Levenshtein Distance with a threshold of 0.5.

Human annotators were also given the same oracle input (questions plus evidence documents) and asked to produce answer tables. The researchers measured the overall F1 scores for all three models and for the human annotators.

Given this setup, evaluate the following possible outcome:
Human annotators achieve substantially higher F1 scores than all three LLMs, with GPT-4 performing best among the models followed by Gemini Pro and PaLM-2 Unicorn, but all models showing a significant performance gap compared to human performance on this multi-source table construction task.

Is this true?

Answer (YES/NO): NO